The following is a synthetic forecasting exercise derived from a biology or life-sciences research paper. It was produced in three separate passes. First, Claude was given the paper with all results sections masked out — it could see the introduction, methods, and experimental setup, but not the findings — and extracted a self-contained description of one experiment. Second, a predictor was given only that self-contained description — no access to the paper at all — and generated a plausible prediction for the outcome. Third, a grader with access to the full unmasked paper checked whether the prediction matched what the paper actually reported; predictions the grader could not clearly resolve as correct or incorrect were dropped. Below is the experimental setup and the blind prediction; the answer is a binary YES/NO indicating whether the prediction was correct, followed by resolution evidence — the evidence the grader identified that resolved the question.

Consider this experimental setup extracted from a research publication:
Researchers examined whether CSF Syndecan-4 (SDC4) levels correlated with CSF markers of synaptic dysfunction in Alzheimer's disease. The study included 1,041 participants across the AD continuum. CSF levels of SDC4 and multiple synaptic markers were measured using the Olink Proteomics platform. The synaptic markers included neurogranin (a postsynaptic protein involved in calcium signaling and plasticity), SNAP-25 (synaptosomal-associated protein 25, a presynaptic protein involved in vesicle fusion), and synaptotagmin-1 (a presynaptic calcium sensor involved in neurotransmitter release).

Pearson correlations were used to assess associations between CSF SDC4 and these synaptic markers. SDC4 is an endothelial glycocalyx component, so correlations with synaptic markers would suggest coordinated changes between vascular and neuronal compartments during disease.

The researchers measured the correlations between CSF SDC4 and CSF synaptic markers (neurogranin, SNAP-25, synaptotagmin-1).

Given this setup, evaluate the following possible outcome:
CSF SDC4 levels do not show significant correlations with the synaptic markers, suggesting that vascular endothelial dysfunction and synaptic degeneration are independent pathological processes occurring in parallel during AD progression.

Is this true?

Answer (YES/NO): NO